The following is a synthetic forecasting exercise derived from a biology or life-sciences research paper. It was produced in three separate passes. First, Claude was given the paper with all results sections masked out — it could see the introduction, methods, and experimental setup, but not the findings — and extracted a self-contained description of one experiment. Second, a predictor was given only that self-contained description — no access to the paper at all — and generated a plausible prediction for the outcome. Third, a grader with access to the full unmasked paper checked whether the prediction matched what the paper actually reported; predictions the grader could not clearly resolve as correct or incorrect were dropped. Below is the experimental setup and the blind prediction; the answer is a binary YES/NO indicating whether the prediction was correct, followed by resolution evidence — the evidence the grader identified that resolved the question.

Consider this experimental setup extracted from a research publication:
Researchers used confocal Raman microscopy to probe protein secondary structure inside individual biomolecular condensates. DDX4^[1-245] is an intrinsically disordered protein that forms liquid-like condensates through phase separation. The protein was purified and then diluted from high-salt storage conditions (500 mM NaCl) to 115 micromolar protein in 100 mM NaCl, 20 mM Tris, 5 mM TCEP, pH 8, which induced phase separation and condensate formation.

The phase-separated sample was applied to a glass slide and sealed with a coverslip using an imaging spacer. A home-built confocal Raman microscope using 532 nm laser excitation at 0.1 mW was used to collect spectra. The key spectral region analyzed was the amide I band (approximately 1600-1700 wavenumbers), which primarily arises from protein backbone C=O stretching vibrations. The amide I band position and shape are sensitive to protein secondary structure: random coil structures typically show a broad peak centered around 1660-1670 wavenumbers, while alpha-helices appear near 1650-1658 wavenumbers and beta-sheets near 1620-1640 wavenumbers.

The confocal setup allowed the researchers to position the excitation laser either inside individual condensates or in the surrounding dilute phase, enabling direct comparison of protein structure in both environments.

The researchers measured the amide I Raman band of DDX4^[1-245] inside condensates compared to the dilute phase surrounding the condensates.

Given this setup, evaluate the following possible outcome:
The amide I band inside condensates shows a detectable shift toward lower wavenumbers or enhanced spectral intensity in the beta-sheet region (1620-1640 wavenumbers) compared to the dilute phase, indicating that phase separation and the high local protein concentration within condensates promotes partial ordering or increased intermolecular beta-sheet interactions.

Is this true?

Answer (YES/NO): NO